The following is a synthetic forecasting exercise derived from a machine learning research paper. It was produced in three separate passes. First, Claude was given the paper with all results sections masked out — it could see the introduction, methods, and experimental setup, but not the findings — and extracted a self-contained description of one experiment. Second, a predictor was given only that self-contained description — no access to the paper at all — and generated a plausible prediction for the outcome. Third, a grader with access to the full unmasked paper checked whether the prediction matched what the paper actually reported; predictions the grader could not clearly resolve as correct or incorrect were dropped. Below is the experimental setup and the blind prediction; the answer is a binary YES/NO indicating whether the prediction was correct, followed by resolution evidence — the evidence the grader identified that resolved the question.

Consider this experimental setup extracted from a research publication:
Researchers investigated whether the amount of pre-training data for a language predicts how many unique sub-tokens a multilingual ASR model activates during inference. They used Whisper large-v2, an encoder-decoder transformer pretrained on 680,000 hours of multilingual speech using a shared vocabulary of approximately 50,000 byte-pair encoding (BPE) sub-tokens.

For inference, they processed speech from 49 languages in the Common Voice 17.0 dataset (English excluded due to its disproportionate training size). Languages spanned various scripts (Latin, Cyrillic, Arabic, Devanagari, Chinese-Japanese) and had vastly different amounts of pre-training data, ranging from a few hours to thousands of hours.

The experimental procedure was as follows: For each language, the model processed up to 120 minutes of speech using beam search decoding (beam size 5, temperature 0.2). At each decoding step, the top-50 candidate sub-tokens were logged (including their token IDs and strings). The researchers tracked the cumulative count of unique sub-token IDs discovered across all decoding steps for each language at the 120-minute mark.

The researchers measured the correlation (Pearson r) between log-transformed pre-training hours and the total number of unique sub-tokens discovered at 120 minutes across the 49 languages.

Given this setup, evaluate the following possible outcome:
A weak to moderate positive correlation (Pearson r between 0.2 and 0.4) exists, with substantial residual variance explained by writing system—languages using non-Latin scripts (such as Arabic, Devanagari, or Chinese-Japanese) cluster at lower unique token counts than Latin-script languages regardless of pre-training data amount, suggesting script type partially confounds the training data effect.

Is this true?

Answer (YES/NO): NO